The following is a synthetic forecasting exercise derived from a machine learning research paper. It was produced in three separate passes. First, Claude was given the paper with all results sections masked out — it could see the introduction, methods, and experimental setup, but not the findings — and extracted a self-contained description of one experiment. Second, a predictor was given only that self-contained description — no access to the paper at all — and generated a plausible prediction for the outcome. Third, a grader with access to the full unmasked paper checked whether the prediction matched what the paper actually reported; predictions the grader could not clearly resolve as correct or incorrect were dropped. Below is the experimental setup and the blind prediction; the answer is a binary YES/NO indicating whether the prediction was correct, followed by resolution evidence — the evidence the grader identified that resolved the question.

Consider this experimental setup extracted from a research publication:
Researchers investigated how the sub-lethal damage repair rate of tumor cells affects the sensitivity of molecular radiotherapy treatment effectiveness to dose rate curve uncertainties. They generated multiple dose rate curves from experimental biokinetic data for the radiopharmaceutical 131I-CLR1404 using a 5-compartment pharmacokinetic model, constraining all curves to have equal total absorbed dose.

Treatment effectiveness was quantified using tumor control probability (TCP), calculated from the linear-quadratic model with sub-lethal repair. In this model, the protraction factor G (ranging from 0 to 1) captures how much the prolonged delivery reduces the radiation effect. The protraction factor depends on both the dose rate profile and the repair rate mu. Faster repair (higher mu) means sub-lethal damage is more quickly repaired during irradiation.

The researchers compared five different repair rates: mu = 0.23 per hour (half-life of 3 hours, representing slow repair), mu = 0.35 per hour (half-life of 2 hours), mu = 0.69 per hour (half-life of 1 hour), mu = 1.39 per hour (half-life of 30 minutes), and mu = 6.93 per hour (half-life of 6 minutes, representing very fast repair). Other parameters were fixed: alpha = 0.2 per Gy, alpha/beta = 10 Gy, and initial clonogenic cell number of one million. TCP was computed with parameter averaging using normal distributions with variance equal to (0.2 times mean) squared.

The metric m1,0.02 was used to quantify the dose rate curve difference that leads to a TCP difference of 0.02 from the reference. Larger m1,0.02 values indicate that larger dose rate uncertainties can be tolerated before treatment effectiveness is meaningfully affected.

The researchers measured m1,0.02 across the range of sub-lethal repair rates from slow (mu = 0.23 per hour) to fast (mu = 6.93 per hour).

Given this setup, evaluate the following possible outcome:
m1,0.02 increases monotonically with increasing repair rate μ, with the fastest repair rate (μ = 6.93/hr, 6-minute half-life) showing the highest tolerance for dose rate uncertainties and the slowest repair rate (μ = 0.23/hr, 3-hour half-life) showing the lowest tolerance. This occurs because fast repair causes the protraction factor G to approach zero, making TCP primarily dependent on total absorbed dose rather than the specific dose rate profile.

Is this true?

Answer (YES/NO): YES